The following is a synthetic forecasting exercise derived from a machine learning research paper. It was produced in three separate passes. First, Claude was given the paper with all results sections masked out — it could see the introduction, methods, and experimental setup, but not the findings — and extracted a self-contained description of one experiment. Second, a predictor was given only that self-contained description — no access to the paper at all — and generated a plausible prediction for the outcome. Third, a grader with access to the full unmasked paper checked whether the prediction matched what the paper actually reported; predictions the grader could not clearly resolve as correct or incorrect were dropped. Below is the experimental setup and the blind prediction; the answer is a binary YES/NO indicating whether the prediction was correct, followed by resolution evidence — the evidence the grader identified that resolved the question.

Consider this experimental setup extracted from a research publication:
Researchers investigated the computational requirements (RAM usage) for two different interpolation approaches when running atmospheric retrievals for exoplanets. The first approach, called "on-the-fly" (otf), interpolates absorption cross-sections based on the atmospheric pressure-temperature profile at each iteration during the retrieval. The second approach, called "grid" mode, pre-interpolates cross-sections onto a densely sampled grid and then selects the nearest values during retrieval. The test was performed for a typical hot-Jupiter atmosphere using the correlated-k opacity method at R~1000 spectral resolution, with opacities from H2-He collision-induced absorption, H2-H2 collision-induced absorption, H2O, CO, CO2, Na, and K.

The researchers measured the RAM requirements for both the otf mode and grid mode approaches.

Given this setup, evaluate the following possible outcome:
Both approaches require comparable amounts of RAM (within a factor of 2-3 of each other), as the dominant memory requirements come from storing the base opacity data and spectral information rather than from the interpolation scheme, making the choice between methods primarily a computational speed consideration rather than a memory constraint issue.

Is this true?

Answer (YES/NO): NO